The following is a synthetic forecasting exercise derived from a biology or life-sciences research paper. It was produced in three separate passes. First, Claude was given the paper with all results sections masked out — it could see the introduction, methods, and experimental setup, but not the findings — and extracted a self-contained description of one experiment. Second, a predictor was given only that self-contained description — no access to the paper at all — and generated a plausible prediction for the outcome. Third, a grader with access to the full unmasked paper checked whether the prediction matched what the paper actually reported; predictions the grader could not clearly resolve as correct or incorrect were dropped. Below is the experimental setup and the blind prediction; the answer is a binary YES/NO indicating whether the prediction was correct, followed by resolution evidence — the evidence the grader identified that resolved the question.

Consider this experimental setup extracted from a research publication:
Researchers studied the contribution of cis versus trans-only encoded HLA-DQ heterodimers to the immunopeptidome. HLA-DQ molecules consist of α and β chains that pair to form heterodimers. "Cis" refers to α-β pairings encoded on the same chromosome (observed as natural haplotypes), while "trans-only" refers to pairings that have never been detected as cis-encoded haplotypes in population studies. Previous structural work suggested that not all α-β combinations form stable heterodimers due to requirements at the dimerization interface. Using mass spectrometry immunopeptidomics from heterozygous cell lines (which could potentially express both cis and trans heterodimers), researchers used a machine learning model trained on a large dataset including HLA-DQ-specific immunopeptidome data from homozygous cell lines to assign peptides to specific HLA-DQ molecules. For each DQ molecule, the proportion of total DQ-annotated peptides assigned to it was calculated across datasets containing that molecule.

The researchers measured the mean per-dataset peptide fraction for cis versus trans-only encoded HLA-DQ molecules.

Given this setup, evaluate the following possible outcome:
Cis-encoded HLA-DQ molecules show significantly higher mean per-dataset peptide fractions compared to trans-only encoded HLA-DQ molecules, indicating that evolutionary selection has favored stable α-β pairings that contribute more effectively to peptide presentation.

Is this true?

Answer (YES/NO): YES